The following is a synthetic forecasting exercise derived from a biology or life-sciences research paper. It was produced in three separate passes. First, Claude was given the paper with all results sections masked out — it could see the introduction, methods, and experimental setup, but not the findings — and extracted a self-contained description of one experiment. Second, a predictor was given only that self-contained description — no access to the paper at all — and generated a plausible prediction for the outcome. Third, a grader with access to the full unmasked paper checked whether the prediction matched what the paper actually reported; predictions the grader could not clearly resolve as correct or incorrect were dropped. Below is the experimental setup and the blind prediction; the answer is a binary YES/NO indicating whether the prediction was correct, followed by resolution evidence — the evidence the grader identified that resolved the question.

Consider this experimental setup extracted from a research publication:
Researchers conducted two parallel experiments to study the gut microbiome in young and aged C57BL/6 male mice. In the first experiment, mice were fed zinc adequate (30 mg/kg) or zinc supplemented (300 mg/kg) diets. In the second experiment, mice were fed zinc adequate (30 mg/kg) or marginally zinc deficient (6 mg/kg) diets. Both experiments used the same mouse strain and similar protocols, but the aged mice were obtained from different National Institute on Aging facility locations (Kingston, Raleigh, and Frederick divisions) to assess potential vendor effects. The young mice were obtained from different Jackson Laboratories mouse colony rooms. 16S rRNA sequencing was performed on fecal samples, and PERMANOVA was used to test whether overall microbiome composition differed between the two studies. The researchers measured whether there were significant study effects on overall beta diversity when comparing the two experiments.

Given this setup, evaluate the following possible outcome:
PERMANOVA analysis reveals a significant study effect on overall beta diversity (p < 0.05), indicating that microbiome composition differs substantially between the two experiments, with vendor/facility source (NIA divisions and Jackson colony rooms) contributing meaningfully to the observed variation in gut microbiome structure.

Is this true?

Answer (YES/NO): NO